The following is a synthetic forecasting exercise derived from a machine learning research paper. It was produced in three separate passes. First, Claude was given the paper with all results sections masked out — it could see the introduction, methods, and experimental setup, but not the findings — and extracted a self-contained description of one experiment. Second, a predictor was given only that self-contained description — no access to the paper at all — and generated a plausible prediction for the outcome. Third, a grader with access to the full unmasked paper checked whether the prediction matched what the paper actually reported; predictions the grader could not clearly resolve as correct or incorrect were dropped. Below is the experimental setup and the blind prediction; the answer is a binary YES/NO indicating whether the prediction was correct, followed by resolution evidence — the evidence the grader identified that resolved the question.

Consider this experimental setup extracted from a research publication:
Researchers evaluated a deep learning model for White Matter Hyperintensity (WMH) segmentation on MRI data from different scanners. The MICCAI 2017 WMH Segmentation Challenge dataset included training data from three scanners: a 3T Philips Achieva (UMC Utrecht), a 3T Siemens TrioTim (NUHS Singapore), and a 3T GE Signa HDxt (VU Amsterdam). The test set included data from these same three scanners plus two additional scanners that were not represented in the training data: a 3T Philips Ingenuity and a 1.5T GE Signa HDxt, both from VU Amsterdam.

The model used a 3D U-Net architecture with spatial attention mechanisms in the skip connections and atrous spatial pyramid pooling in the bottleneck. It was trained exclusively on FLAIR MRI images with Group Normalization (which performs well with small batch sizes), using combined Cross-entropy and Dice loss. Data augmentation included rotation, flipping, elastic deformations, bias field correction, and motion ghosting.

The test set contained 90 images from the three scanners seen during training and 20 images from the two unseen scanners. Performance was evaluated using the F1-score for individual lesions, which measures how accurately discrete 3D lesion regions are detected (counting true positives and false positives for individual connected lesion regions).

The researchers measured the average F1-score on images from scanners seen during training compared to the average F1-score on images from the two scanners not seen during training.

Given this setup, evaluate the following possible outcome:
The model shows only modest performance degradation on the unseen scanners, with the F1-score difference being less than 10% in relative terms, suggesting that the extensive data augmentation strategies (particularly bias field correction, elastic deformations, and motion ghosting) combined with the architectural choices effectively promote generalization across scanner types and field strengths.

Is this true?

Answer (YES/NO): NO